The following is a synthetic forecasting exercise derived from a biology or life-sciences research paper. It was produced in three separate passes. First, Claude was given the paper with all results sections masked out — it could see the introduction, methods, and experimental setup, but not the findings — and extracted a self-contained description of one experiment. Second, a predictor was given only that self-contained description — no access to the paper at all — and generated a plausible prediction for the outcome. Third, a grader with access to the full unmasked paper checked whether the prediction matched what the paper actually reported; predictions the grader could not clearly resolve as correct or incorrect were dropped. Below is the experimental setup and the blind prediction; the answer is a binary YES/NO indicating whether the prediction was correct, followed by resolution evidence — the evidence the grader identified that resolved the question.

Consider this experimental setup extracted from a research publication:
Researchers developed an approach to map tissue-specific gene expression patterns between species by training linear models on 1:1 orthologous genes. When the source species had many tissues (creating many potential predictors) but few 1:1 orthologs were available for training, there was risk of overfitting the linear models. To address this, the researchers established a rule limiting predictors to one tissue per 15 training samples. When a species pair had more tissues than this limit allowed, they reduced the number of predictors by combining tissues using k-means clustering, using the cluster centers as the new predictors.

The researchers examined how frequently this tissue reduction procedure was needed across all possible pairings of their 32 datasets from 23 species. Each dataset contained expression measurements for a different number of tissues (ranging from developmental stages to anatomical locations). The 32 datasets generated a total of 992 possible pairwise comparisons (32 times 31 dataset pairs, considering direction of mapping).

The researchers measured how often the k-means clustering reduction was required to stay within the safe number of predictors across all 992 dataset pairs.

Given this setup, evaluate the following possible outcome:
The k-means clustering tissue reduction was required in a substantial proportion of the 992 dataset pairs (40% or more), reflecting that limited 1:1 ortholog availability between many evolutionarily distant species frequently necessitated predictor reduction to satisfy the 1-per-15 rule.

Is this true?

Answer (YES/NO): NO